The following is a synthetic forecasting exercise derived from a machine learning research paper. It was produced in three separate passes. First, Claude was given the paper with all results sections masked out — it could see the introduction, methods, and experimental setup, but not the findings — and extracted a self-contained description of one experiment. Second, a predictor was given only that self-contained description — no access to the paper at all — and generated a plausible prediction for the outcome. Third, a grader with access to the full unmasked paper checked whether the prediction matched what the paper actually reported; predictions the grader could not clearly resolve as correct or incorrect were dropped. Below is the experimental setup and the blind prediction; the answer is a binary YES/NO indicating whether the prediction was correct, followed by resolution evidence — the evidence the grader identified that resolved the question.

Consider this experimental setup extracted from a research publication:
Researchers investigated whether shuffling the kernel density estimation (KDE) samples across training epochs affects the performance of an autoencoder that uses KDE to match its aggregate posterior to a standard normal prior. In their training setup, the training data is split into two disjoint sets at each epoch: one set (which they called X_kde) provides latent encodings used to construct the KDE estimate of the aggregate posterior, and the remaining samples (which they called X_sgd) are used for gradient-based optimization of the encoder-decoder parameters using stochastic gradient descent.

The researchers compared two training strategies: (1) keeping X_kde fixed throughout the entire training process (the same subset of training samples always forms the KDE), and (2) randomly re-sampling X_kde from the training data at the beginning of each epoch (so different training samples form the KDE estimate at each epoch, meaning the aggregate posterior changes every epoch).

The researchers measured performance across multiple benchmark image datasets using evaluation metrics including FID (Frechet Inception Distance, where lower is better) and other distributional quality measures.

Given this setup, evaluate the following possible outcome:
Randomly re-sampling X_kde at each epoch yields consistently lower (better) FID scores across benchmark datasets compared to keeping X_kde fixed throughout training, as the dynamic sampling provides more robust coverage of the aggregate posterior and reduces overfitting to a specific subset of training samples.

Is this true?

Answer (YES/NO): YES